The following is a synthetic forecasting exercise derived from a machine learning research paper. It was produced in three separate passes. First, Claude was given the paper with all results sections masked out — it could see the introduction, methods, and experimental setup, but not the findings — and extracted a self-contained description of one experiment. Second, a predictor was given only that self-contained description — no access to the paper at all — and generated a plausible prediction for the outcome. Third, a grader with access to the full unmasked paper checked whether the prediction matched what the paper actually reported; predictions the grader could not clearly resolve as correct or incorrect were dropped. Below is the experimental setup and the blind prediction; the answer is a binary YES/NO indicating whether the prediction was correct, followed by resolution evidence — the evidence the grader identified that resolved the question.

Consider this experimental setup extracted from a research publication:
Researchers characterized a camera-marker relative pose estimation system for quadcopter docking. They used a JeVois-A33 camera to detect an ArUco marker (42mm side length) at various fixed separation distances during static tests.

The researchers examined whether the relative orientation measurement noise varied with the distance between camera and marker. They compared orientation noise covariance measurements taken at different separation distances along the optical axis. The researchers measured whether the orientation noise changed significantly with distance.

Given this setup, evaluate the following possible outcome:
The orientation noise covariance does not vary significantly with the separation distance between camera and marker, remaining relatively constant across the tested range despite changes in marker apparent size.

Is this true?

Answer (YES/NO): YES